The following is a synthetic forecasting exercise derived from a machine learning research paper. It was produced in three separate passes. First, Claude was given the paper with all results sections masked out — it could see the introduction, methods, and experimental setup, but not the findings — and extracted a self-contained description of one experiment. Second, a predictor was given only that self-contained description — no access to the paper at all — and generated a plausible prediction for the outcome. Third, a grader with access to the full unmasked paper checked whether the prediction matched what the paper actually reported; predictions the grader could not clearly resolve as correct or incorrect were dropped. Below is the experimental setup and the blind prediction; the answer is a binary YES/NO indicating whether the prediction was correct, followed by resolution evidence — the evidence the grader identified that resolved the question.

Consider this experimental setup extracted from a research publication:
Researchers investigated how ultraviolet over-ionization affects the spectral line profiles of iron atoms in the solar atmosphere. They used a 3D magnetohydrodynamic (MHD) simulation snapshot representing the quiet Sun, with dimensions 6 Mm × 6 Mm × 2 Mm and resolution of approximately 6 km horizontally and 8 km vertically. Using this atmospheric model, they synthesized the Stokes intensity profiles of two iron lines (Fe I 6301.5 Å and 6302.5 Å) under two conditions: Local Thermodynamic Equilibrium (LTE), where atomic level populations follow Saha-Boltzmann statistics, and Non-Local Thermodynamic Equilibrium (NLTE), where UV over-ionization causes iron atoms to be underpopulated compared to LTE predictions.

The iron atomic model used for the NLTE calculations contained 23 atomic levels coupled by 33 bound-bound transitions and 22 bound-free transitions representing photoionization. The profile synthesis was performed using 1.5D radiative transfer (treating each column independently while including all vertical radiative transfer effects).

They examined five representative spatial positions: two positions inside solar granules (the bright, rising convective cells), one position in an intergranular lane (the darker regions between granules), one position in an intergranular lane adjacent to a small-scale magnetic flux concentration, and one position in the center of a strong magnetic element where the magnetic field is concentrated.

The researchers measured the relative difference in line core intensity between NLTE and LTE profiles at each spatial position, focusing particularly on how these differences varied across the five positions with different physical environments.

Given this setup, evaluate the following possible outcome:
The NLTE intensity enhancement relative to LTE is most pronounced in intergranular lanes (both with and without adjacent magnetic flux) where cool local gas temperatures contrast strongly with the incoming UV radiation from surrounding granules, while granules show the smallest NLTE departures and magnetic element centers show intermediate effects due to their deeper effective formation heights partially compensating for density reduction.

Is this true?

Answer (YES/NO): NO